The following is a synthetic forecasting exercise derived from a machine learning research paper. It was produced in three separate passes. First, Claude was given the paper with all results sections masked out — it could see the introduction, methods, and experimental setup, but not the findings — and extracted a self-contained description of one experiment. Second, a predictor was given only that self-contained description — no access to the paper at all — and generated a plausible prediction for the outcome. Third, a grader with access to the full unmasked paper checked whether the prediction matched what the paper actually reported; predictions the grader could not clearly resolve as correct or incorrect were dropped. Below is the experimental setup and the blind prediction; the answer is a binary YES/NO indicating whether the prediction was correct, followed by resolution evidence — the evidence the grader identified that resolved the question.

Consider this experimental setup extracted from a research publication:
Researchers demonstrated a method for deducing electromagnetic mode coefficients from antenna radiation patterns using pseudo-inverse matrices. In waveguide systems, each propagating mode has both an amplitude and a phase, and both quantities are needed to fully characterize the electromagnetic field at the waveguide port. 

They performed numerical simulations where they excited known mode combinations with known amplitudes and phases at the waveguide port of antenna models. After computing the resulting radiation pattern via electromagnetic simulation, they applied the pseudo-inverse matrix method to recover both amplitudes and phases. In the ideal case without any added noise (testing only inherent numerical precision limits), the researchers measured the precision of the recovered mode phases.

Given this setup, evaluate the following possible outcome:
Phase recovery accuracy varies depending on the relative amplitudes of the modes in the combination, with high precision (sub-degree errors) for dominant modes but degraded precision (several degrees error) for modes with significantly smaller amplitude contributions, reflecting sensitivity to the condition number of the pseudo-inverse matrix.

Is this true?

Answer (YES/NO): NO